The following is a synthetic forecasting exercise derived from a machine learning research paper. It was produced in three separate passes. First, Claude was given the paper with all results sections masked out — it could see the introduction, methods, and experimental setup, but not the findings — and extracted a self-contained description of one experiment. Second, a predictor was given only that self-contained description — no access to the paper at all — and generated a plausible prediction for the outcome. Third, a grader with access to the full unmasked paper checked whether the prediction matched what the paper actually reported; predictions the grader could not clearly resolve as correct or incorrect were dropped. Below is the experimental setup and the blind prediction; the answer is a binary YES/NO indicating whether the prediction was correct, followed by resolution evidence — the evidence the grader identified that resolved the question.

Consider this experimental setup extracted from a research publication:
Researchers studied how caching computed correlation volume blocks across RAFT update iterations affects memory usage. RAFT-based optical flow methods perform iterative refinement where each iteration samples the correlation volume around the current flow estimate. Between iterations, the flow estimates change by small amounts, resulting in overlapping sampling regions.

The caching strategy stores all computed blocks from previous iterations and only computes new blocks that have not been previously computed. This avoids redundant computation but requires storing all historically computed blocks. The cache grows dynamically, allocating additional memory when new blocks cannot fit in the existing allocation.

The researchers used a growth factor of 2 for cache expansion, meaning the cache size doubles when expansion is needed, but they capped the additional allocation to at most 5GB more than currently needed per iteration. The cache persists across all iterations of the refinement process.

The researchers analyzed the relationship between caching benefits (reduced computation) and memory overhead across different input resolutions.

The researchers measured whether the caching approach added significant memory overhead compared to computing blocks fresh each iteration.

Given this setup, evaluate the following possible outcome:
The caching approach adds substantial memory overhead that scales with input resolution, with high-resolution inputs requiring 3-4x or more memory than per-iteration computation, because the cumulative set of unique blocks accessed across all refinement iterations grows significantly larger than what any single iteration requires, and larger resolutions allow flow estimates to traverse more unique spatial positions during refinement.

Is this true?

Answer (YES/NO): YES